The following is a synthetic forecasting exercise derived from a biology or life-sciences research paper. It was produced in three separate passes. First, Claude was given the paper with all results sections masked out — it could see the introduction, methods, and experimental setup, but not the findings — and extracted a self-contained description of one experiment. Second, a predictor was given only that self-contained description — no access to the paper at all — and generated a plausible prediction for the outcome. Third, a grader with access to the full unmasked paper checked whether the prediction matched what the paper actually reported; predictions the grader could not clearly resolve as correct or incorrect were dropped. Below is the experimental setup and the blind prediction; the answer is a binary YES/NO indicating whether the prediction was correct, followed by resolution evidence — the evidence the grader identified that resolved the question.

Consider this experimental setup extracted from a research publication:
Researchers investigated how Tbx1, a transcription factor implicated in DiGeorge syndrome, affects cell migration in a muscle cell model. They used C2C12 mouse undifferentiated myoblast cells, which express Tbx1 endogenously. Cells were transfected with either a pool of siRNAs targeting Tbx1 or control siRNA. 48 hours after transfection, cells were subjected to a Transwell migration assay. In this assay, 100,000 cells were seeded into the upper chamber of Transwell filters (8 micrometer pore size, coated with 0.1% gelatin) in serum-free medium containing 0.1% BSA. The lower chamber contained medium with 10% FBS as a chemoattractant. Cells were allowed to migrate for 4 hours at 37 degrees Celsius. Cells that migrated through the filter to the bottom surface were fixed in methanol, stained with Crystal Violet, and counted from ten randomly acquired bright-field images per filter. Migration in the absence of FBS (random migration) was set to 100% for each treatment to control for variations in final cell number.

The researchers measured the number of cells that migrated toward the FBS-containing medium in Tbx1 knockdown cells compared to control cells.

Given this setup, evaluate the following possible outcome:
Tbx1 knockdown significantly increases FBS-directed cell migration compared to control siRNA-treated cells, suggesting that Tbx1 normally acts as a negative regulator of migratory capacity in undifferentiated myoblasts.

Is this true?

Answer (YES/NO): NO